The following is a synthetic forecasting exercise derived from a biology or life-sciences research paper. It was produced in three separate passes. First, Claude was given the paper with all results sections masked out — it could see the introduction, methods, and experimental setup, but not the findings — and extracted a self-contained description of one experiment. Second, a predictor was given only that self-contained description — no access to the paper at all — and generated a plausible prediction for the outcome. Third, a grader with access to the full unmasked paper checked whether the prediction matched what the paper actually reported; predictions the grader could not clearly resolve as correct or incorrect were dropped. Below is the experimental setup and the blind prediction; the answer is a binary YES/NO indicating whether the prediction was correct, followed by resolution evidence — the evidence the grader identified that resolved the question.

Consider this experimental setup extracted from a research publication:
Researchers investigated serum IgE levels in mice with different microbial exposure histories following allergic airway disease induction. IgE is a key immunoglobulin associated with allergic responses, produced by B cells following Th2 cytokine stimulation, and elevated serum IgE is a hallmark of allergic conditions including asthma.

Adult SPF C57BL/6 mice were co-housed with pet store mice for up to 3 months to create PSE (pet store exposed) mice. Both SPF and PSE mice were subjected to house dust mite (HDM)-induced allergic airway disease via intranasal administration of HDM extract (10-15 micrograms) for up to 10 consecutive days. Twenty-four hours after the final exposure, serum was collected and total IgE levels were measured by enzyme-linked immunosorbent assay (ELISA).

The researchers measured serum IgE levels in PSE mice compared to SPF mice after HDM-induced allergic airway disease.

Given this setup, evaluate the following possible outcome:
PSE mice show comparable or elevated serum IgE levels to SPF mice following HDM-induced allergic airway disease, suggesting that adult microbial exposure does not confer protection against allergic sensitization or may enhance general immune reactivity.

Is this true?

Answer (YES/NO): YES